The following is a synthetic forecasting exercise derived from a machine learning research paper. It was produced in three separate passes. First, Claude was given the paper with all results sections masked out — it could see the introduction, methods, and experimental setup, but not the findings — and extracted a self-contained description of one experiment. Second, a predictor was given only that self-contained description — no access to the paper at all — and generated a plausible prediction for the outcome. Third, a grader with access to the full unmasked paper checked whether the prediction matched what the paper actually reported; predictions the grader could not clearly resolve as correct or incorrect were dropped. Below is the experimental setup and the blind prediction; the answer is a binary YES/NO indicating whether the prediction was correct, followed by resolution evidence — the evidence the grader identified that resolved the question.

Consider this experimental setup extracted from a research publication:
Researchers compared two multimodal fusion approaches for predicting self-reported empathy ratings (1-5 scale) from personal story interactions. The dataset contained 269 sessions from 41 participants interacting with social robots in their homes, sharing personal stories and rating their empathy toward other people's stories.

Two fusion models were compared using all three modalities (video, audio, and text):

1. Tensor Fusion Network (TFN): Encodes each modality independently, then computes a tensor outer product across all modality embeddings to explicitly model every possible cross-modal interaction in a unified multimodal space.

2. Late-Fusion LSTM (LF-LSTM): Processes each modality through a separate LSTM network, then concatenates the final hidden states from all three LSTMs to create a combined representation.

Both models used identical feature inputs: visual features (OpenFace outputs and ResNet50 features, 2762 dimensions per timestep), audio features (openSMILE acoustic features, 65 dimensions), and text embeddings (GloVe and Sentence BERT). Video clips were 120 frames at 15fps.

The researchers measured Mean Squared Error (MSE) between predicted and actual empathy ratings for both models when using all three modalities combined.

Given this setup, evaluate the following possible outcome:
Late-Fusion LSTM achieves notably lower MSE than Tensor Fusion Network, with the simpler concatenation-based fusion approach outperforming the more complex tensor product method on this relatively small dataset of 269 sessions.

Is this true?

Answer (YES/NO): NO